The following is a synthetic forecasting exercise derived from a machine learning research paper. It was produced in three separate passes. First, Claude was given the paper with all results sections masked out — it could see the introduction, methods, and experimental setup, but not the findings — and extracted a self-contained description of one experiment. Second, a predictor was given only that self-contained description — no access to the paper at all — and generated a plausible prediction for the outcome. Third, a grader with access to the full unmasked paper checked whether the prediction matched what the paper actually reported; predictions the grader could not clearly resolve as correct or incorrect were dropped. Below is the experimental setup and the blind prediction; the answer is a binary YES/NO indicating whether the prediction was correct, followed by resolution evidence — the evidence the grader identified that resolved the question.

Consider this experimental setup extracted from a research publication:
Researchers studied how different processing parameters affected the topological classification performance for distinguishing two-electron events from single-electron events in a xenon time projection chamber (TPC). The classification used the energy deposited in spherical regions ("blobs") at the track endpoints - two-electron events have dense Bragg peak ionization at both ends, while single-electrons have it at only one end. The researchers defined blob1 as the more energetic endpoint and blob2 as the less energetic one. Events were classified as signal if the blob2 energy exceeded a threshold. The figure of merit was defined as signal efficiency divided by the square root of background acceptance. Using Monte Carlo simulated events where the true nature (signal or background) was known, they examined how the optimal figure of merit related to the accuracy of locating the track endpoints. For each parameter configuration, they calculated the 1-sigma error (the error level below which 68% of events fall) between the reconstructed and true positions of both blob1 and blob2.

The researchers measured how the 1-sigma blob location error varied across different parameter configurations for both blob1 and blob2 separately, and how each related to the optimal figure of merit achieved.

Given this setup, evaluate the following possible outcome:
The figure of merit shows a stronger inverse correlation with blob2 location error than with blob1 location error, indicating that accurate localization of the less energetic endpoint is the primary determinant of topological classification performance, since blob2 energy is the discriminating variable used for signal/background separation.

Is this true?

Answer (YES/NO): YES